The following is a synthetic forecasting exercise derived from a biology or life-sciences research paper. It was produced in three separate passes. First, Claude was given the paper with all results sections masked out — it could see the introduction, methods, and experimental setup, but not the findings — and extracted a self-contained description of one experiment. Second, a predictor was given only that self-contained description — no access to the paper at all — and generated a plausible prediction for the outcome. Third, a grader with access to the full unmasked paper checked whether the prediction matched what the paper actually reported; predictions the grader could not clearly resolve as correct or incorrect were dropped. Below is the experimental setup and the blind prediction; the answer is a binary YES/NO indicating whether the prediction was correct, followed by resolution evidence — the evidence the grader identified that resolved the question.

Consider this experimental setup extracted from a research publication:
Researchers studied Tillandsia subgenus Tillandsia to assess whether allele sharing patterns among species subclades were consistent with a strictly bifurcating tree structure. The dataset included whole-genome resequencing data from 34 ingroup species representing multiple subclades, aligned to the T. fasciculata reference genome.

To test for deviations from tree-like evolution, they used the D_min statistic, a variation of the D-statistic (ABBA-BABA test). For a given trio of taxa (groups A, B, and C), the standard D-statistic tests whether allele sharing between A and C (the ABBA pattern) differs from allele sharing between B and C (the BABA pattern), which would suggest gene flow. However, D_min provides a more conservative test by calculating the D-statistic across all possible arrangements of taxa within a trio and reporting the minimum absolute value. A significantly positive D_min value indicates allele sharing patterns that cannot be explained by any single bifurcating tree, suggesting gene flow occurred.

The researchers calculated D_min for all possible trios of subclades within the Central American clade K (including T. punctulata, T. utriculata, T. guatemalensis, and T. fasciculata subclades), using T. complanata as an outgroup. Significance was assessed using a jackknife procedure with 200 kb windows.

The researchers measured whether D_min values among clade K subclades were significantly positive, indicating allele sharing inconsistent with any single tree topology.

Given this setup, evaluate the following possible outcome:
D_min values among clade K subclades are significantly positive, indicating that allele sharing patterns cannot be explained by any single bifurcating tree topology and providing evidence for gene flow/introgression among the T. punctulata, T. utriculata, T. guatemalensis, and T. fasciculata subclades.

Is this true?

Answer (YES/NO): YES